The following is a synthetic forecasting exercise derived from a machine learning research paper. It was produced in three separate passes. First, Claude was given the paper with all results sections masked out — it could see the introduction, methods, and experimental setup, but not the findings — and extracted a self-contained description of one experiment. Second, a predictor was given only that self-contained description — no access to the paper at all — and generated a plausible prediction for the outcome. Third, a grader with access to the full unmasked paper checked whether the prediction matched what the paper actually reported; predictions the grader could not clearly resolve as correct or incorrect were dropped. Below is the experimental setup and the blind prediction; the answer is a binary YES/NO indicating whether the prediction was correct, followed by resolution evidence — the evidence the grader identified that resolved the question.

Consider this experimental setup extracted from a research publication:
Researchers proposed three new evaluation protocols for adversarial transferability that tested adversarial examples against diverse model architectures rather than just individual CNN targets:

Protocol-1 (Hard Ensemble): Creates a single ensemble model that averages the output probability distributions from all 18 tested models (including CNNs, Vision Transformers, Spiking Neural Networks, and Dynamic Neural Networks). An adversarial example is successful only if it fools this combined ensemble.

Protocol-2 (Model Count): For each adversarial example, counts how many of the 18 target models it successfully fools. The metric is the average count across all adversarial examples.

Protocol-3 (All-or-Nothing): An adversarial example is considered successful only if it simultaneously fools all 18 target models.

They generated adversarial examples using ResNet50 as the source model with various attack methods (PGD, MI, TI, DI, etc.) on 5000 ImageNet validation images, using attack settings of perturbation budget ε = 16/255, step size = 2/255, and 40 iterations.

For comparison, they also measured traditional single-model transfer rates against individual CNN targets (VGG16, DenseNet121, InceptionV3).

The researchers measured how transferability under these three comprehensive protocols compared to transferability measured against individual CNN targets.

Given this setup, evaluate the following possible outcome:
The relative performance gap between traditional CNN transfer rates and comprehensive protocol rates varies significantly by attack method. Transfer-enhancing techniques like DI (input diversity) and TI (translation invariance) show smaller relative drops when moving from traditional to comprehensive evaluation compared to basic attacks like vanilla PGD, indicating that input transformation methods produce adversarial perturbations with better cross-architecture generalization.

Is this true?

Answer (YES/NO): YES